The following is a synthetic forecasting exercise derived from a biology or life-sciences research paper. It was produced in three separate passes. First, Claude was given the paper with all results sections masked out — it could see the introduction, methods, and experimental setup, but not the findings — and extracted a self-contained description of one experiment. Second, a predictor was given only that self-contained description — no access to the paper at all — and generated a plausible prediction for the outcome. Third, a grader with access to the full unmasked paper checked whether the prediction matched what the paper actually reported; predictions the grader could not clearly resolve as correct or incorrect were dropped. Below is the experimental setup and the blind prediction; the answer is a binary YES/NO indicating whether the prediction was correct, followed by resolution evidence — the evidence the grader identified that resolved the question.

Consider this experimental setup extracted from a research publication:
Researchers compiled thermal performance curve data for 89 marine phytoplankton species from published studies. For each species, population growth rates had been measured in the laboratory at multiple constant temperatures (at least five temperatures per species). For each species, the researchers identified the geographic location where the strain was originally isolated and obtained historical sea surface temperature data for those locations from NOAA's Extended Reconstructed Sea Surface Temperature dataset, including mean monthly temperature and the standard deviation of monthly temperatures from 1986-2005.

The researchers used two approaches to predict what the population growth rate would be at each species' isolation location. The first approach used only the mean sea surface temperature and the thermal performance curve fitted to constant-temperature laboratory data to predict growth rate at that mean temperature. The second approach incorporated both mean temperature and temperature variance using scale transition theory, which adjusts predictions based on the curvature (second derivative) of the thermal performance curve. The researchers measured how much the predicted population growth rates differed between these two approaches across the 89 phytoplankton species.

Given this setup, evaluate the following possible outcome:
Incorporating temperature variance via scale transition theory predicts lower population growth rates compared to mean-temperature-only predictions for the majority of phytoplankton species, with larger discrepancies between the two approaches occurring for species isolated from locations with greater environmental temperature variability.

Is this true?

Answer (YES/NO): NO